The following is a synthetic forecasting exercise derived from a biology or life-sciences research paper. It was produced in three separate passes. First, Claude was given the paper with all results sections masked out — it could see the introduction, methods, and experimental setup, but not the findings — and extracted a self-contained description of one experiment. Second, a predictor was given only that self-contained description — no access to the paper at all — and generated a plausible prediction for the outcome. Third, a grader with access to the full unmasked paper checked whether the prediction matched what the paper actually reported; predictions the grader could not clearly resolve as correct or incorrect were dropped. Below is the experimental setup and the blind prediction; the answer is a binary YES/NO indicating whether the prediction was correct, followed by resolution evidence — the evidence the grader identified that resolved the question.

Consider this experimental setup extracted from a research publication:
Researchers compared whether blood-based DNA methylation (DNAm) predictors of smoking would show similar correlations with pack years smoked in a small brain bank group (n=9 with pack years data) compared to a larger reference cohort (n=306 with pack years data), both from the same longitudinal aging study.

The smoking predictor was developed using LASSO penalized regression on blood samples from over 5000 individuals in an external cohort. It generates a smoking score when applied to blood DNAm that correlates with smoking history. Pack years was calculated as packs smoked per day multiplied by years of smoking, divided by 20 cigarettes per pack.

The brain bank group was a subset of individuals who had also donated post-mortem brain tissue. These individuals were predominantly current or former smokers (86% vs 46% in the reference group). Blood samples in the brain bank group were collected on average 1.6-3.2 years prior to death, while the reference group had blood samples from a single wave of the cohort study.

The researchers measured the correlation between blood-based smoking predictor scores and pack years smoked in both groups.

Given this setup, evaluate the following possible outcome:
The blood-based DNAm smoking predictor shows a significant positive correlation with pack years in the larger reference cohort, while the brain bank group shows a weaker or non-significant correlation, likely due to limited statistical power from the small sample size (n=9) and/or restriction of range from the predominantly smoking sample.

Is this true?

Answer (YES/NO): NO